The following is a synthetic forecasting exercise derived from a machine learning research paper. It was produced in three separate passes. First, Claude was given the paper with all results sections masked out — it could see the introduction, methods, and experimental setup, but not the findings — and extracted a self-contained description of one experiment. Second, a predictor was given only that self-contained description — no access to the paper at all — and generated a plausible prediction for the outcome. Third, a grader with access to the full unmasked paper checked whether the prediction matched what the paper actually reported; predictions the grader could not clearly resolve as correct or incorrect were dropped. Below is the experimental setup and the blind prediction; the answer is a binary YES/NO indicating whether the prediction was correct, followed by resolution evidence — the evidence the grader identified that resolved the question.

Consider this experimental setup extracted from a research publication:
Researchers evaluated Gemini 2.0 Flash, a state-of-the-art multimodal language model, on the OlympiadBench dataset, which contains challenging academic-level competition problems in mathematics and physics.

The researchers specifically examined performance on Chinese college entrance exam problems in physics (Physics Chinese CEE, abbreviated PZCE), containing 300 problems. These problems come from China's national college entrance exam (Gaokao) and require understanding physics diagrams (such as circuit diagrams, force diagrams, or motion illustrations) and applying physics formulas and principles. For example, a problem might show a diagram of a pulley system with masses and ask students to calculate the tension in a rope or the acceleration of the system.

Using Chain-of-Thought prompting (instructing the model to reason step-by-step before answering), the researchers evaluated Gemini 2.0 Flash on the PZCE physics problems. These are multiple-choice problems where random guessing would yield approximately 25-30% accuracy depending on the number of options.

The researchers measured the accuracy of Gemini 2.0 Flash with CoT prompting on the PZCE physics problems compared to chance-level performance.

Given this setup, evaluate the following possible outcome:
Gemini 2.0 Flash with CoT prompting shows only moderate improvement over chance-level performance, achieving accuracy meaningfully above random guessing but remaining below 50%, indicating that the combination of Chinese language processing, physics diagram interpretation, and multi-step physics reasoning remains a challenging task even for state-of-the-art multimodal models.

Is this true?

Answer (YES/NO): YES